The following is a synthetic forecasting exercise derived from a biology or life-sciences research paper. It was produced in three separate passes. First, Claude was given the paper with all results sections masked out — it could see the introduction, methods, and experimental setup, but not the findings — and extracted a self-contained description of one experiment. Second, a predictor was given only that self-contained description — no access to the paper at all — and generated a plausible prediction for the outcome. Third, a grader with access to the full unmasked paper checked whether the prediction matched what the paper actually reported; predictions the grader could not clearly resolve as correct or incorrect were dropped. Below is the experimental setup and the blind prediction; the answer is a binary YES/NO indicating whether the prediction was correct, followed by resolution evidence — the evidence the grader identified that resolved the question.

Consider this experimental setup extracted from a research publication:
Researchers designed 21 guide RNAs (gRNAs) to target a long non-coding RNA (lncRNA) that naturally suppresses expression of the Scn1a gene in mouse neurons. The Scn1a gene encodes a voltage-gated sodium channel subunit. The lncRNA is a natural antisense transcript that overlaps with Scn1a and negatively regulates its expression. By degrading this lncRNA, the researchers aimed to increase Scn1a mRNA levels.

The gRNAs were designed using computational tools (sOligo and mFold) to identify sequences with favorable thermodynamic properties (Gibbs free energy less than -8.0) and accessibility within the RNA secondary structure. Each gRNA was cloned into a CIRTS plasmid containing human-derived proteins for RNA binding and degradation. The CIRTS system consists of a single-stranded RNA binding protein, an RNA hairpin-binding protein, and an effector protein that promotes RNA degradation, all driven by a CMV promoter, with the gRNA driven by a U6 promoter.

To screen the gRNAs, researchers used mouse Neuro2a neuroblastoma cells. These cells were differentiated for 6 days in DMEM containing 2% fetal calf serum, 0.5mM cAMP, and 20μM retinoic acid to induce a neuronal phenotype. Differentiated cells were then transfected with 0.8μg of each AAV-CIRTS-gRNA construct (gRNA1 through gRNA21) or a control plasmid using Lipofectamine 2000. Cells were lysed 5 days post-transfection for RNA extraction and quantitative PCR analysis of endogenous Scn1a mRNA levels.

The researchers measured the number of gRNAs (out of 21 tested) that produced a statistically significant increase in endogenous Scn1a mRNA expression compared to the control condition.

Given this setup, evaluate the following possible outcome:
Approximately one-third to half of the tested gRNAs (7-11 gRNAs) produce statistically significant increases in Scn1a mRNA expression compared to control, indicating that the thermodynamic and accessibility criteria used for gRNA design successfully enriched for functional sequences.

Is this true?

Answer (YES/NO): NO